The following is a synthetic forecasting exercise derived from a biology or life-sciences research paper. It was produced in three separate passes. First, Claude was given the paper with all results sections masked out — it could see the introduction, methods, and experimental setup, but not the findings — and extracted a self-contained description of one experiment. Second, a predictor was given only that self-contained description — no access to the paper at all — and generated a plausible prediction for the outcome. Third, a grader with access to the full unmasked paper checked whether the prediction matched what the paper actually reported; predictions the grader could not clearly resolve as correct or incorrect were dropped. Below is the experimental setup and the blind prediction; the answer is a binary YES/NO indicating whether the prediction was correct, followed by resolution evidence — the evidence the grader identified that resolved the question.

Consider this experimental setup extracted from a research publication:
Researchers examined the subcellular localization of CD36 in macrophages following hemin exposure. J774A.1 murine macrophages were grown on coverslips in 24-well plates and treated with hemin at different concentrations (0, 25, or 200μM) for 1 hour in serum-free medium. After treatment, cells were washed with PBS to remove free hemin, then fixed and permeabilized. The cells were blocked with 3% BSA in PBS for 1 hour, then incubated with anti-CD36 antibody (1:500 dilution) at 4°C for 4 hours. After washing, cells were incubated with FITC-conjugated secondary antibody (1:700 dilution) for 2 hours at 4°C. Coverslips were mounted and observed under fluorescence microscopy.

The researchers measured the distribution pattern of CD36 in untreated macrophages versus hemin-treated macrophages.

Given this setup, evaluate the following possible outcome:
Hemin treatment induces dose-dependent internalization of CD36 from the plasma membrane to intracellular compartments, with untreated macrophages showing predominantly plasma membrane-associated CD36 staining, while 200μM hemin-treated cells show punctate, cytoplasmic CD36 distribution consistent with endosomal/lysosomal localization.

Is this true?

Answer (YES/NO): NO